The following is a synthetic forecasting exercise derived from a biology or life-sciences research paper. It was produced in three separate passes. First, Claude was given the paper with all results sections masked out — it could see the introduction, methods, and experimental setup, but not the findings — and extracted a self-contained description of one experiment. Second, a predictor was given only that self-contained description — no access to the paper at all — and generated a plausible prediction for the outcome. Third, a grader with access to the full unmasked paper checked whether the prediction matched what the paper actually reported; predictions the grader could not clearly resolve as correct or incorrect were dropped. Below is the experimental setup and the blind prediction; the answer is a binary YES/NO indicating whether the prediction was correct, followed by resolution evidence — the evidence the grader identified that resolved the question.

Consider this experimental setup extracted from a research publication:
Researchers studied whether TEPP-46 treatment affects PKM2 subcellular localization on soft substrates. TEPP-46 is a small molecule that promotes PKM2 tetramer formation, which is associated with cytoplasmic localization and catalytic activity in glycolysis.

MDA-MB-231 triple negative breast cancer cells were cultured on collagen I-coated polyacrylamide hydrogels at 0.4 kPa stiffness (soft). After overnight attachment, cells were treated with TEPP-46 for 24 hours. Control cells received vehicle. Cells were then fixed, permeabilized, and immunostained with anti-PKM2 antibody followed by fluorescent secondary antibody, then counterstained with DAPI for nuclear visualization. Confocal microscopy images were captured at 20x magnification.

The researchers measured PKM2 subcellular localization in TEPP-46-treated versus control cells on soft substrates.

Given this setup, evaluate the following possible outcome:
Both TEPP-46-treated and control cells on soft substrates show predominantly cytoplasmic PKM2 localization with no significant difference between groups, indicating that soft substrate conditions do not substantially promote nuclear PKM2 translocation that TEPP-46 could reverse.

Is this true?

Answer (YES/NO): NO